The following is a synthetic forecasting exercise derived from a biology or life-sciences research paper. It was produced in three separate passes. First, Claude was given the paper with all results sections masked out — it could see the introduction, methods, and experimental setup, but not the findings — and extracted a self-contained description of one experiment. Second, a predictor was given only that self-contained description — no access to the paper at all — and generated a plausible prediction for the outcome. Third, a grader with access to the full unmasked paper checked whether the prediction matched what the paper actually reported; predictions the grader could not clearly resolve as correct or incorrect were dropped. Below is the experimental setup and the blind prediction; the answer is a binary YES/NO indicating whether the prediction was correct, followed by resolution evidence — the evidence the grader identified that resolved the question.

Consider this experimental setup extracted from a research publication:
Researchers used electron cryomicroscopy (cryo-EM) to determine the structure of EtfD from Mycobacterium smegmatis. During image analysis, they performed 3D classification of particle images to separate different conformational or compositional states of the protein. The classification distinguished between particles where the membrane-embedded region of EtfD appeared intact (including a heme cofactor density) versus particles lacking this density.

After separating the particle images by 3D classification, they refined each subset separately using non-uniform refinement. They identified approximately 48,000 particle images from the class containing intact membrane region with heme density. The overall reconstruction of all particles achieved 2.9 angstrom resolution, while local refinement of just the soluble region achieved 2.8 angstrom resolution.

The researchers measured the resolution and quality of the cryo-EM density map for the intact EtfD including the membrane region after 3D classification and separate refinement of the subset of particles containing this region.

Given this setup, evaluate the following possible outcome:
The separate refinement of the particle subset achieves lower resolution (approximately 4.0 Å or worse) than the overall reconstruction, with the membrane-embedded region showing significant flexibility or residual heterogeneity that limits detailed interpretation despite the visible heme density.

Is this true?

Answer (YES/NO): NO